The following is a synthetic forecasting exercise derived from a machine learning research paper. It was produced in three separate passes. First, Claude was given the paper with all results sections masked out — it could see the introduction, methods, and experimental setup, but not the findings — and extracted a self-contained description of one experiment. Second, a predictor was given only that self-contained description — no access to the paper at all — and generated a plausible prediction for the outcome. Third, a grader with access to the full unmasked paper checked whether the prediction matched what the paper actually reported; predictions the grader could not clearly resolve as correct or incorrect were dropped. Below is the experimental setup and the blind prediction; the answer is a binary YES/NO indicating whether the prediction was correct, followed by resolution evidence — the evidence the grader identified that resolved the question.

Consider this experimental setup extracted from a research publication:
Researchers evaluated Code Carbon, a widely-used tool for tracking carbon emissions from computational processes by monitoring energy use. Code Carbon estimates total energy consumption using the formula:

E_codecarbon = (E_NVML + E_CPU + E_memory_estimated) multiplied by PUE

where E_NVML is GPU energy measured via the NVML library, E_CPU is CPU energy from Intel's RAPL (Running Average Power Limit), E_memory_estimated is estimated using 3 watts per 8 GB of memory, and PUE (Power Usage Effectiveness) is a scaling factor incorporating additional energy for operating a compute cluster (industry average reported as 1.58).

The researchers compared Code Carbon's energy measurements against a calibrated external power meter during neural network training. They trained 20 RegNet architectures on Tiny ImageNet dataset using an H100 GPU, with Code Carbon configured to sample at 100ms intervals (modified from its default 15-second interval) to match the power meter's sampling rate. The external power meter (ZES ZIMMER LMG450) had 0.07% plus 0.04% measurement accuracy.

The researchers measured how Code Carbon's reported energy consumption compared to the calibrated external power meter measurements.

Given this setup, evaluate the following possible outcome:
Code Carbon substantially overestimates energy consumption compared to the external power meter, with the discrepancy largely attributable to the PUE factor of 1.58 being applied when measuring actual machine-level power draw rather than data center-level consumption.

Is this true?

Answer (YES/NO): NO